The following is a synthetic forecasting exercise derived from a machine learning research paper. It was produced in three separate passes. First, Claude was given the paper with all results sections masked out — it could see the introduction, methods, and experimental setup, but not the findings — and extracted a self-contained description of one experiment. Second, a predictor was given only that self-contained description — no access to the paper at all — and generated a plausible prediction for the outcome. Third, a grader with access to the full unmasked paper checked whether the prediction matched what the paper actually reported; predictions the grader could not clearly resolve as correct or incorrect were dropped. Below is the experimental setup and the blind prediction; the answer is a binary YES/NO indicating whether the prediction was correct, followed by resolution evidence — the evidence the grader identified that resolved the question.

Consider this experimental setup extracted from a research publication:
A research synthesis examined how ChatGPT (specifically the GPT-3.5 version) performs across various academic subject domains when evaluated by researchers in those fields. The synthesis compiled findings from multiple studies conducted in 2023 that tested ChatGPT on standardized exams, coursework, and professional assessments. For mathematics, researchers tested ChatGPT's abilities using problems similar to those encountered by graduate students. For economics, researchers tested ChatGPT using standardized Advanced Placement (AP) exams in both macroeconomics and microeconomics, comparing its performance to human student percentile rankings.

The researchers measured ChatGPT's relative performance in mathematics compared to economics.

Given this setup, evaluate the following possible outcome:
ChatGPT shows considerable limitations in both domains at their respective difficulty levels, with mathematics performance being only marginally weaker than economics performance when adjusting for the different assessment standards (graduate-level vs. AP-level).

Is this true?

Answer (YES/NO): NO